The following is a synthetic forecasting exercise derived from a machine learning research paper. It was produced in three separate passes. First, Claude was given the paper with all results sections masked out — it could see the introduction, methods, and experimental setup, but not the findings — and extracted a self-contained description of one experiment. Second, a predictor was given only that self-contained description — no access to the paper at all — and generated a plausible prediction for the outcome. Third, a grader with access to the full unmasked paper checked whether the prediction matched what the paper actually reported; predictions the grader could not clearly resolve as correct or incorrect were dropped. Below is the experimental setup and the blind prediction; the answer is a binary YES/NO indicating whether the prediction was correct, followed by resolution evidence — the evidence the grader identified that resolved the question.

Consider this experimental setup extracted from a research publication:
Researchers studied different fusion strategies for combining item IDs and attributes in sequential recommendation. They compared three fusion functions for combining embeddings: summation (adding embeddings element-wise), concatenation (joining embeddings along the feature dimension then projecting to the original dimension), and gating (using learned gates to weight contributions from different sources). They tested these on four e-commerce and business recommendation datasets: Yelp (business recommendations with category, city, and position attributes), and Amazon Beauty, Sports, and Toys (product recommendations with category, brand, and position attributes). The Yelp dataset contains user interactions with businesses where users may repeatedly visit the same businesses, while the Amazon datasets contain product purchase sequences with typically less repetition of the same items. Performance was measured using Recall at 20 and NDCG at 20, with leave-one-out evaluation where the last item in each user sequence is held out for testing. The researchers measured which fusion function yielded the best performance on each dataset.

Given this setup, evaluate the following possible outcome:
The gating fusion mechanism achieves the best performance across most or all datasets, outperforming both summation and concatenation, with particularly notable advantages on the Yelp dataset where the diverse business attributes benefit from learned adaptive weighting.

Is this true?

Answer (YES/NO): NO